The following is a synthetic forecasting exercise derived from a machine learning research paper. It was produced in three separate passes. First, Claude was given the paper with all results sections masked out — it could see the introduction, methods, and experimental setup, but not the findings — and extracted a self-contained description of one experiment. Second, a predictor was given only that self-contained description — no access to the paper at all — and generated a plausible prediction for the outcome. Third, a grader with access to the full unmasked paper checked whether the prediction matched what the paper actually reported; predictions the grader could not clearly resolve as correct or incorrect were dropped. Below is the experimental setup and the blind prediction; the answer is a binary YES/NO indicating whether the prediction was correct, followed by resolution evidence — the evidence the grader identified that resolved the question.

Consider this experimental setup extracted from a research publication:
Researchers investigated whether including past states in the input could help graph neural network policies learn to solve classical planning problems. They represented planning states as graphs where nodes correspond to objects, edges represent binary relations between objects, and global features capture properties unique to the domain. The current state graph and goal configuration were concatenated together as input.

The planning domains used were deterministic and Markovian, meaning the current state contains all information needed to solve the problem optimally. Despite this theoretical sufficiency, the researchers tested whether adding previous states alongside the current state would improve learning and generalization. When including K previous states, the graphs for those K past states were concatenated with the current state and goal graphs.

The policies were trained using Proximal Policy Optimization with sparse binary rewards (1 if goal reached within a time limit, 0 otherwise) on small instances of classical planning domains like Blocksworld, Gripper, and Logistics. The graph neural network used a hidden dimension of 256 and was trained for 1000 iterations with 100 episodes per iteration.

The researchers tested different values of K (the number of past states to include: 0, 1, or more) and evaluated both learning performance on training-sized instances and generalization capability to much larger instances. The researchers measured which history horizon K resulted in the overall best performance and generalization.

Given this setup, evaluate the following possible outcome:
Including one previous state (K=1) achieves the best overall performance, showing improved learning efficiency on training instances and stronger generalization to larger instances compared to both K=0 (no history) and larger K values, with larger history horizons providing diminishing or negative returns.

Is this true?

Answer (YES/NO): YES